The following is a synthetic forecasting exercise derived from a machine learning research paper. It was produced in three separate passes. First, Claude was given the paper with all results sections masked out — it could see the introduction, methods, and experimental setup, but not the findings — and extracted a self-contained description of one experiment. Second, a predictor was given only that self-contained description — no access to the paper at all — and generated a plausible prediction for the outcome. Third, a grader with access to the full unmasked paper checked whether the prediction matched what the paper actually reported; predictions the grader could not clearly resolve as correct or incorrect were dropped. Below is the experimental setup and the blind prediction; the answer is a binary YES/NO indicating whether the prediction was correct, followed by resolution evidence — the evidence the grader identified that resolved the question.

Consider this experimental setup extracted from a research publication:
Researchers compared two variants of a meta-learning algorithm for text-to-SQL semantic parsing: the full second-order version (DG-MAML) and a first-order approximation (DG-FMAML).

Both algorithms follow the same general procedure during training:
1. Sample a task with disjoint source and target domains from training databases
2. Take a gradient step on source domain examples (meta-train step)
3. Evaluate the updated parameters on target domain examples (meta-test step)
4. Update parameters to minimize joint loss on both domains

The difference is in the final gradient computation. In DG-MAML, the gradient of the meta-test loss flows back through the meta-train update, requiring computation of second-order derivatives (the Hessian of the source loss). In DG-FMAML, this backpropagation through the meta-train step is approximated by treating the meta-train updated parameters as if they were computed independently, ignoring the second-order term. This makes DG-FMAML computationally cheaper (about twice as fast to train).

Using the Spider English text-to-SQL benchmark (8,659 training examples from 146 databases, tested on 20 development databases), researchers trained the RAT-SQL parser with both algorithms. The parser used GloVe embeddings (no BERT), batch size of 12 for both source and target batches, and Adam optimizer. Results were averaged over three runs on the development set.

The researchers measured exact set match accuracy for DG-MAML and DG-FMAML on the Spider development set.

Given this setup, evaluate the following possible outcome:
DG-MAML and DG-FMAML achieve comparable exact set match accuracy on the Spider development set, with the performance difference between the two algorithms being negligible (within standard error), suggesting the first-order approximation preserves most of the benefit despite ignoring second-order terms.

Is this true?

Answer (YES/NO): NO